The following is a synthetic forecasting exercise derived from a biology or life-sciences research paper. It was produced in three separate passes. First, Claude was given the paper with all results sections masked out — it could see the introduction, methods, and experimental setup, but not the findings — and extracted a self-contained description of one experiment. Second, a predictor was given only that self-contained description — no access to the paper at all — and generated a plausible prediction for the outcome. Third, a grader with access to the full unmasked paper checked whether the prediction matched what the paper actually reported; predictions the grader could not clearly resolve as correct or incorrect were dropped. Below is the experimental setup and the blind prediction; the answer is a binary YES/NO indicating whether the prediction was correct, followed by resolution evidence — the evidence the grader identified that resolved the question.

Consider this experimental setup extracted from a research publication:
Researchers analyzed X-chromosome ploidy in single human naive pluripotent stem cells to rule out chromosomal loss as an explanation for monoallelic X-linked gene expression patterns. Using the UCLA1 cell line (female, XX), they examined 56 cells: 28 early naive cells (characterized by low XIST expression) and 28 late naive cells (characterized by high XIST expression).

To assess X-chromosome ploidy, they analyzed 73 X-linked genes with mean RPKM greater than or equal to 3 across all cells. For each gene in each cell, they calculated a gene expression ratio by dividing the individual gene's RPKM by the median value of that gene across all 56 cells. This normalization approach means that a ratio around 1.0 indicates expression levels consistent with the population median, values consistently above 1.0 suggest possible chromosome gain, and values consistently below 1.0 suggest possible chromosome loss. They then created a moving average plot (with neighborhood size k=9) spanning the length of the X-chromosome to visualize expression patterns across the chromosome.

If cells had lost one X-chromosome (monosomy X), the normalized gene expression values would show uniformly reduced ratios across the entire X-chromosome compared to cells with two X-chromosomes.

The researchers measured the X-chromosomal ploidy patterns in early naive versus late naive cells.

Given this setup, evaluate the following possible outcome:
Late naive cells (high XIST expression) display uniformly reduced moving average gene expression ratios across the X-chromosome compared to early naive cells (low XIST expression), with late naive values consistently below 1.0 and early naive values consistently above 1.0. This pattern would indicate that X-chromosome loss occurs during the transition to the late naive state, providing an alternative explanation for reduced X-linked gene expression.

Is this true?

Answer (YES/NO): NO